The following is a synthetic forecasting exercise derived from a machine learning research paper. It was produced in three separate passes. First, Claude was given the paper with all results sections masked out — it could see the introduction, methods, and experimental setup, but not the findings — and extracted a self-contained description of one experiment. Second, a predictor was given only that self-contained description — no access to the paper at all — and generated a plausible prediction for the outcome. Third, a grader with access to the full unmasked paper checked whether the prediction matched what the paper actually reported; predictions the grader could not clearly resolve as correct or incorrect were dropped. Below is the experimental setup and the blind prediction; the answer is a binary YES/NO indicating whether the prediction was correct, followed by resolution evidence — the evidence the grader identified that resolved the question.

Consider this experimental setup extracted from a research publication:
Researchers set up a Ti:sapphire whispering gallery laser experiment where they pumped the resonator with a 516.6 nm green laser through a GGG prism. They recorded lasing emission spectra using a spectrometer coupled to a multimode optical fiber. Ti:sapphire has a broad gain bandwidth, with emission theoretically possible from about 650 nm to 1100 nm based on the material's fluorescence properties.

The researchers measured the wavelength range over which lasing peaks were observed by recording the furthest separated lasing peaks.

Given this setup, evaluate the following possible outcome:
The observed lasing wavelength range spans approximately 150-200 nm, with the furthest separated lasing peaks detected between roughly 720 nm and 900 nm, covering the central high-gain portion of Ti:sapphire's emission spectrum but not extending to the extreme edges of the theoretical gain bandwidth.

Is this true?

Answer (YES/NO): NO